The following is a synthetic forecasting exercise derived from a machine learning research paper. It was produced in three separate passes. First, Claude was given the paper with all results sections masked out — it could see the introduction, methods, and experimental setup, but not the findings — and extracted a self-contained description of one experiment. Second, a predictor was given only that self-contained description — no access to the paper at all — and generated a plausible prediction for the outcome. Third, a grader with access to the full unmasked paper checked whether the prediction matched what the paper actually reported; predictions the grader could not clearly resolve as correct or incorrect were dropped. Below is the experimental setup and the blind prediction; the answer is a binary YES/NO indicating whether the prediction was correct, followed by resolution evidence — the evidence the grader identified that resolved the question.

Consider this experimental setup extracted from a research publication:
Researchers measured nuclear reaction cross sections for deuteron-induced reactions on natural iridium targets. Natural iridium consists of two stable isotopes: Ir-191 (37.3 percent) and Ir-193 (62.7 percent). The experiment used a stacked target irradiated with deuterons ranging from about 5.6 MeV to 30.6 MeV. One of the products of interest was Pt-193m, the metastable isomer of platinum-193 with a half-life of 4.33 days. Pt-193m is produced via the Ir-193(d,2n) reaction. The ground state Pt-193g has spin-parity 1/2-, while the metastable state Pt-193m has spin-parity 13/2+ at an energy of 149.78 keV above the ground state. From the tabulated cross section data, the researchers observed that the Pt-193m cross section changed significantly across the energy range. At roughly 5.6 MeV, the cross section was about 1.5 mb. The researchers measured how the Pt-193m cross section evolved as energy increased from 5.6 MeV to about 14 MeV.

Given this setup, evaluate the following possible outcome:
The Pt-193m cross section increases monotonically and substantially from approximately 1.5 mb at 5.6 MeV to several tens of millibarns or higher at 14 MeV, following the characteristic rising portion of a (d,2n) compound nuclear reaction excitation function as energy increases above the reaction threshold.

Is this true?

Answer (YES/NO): YES